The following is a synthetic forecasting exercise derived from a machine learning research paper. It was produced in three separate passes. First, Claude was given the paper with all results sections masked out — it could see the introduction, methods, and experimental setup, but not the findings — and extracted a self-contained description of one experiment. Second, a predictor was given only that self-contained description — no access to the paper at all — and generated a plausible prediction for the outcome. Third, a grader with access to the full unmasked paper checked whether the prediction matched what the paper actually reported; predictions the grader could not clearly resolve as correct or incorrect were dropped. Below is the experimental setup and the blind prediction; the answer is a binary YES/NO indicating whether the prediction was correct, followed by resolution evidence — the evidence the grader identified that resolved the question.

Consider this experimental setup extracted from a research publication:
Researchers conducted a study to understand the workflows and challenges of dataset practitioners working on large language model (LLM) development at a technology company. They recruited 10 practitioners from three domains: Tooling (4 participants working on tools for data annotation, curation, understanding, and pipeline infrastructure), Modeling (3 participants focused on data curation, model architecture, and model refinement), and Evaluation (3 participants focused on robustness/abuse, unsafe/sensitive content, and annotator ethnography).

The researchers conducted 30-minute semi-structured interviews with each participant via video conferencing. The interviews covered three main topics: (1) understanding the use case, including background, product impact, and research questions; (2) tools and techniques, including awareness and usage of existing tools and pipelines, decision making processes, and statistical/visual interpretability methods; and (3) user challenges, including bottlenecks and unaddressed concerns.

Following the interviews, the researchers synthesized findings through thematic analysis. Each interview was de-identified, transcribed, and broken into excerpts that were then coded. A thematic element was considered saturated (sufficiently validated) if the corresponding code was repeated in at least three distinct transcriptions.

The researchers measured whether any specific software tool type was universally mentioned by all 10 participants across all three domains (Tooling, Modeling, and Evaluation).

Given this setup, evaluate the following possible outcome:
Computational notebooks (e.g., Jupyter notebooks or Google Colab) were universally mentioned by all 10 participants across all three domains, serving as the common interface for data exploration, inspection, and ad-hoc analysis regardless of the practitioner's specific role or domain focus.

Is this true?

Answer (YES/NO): NO